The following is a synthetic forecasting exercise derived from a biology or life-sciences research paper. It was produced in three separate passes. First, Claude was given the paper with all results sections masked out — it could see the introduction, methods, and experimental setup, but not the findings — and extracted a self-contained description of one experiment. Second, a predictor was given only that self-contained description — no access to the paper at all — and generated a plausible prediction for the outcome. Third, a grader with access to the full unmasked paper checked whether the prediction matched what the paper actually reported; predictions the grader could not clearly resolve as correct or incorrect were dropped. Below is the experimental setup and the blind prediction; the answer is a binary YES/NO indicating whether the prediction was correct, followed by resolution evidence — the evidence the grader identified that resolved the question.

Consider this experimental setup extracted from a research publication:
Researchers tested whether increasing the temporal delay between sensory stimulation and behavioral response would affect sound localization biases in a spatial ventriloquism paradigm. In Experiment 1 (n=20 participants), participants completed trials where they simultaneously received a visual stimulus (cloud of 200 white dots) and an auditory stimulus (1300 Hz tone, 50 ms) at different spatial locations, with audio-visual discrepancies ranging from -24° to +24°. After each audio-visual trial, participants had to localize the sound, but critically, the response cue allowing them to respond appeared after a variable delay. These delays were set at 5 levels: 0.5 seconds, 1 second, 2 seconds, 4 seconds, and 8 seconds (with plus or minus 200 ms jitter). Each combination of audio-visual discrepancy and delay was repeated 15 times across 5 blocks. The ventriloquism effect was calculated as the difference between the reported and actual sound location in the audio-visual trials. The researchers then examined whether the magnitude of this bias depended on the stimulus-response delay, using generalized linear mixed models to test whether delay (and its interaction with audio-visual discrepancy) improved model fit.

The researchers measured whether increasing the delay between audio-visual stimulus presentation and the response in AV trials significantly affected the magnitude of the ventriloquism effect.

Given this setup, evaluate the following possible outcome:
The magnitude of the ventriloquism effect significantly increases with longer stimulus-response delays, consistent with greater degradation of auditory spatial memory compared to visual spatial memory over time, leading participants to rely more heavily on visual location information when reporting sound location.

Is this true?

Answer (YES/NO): NO